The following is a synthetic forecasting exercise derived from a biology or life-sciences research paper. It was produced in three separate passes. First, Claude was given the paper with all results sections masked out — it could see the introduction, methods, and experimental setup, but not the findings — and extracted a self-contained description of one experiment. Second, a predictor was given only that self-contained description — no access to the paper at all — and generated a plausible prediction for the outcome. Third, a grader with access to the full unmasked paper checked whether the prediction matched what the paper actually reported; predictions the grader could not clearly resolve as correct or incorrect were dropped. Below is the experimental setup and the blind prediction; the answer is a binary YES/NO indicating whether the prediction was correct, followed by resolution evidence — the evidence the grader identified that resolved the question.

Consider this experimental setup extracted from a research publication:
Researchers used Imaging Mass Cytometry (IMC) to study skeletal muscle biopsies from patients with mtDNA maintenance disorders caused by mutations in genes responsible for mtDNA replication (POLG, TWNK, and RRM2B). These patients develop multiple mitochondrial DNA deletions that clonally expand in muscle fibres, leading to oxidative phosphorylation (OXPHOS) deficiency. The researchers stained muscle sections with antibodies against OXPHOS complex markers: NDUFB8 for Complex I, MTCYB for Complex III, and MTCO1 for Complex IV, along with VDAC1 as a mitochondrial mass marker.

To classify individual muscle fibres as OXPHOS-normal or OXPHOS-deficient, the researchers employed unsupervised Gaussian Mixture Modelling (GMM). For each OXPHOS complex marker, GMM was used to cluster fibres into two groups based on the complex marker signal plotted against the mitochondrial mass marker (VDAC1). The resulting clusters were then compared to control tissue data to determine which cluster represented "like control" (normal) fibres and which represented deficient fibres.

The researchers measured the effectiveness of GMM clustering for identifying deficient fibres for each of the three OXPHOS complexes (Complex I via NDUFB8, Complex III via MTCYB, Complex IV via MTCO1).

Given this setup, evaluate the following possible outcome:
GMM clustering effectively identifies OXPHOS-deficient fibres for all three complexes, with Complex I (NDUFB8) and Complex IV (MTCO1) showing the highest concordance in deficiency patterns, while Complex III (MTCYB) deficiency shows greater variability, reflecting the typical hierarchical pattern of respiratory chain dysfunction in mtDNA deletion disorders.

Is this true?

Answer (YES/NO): NO